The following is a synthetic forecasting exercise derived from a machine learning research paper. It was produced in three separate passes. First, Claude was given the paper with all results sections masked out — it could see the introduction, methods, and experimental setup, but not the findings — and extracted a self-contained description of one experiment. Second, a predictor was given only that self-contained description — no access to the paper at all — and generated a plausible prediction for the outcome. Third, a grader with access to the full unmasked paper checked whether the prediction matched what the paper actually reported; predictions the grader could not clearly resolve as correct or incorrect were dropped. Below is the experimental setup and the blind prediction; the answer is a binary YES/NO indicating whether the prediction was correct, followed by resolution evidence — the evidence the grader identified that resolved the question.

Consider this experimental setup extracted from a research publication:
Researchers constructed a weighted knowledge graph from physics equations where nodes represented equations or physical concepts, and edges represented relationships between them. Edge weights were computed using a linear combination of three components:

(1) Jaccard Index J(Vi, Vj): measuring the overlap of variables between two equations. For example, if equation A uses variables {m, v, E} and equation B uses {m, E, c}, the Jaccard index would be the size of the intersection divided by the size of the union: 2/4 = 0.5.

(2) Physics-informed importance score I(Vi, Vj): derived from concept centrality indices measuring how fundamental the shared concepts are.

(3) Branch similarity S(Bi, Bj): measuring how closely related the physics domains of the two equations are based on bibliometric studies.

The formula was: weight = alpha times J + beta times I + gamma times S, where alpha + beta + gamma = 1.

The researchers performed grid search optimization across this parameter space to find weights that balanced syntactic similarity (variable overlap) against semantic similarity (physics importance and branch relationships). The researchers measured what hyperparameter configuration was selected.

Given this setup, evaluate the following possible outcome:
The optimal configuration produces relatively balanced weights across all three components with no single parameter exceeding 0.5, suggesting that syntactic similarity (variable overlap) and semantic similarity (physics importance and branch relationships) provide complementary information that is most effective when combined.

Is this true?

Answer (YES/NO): NO